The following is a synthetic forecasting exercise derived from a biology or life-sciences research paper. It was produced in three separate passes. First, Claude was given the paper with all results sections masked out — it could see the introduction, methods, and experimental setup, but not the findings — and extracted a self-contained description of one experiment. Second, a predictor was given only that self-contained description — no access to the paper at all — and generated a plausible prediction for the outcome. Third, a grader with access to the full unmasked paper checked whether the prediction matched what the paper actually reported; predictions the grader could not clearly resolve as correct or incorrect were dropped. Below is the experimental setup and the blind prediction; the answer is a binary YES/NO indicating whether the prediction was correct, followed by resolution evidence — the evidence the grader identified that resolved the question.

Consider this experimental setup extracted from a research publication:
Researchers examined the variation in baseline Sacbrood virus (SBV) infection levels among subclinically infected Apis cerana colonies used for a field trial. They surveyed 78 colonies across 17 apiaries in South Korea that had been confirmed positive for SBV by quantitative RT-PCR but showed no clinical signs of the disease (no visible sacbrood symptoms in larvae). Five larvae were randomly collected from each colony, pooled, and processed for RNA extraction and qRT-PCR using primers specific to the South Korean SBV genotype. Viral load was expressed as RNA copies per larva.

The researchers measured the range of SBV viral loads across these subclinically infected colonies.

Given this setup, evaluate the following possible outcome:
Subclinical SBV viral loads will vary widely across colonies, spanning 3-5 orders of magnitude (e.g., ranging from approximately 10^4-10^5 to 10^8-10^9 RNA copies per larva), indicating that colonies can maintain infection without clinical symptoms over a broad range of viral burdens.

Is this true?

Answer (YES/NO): NO